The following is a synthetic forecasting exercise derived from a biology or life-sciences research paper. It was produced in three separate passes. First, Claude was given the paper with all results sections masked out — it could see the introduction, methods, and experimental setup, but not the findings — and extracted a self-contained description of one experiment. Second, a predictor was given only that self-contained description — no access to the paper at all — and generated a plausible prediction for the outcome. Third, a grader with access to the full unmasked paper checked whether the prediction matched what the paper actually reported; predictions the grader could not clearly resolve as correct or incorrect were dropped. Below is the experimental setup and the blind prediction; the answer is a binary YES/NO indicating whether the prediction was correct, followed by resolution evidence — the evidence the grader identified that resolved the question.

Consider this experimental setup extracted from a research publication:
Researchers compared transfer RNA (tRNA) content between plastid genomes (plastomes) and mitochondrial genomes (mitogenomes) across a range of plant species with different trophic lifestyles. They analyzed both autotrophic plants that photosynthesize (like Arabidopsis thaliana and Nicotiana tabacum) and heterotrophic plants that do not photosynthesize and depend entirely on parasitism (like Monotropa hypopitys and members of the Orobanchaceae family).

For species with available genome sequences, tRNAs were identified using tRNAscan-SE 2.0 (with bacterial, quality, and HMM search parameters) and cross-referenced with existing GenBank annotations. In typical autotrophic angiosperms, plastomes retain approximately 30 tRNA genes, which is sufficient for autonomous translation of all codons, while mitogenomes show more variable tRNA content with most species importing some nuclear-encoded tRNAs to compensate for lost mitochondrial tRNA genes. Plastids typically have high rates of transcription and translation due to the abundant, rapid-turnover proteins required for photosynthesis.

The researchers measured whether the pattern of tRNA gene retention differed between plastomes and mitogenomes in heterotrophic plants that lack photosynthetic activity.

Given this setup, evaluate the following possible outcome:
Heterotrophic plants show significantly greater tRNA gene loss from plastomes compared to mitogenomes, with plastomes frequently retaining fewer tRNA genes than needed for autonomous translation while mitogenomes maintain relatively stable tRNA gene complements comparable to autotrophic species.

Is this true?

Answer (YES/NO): NO